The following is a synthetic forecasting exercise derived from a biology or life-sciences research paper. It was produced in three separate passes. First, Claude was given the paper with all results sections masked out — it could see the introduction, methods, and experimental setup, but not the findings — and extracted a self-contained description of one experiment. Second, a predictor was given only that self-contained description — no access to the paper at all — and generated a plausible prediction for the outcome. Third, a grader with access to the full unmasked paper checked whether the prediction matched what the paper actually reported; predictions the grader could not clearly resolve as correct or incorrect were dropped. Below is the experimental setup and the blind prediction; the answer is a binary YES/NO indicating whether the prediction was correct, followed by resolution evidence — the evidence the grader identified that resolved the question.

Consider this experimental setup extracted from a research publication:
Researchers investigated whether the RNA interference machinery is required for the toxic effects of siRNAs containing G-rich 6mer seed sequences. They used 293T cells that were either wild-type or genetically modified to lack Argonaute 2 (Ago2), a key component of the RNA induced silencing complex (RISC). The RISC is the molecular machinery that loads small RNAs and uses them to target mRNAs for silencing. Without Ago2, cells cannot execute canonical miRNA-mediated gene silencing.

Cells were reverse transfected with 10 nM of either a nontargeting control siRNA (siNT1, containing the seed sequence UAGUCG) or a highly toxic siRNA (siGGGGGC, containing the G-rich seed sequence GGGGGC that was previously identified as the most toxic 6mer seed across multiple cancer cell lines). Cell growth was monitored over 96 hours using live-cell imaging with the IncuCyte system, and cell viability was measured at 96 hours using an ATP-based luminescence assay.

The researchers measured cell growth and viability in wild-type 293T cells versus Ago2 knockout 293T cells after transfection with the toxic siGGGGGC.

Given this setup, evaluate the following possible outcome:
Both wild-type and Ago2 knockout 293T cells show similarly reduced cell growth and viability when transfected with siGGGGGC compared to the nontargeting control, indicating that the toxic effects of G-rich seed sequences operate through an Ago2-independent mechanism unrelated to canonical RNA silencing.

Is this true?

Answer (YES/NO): NO